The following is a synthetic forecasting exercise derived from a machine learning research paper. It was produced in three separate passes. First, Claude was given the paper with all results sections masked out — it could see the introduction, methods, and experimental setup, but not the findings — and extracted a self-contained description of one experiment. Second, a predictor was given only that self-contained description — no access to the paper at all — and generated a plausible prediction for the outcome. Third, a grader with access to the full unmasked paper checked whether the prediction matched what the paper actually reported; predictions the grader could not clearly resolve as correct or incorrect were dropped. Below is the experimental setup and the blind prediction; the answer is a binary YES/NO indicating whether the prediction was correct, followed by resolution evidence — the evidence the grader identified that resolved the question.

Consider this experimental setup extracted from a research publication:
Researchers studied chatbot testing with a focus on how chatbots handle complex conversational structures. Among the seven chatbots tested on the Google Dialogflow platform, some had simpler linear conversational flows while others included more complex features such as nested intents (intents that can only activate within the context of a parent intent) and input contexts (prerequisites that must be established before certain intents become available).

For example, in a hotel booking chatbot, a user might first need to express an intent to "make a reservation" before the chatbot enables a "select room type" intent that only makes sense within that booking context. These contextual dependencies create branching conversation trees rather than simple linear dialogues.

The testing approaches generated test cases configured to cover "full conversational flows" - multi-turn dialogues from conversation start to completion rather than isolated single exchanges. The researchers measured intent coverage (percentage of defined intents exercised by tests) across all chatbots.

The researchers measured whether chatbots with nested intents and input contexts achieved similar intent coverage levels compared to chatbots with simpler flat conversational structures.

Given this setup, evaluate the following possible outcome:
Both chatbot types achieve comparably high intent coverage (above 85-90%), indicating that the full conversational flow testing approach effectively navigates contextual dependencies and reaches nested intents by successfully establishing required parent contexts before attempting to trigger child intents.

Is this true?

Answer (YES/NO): NO